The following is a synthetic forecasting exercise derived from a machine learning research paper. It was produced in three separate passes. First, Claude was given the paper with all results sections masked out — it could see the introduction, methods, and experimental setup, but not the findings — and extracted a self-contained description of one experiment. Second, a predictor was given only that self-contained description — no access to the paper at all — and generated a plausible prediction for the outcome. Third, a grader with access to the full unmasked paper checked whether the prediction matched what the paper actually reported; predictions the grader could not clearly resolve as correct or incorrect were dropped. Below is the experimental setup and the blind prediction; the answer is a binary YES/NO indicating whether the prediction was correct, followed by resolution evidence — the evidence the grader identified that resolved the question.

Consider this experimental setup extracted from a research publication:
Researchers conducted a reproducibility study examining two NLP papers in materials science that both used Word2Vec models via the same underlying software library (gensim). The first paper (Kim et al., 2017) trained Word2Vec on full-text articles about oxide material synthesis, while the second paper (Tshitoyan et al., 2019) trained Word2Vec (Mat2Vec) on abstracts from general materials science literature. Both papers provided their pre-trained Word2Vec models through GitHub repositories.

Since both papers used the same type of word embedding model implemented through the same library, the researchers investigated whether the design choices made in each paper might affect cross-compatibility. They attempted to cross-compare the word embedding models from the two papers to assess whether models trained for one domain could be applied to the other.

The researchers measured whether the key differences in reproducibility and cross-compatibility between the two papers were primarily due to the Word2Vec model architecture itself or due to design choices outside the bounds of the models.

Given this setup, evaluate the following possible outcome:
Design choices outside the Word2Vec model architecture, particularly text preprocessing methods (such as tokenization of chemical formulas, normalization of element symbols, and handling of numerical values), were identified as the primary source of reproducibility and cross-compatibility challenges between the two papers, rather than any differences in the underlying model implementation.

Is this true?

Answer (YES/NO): NO